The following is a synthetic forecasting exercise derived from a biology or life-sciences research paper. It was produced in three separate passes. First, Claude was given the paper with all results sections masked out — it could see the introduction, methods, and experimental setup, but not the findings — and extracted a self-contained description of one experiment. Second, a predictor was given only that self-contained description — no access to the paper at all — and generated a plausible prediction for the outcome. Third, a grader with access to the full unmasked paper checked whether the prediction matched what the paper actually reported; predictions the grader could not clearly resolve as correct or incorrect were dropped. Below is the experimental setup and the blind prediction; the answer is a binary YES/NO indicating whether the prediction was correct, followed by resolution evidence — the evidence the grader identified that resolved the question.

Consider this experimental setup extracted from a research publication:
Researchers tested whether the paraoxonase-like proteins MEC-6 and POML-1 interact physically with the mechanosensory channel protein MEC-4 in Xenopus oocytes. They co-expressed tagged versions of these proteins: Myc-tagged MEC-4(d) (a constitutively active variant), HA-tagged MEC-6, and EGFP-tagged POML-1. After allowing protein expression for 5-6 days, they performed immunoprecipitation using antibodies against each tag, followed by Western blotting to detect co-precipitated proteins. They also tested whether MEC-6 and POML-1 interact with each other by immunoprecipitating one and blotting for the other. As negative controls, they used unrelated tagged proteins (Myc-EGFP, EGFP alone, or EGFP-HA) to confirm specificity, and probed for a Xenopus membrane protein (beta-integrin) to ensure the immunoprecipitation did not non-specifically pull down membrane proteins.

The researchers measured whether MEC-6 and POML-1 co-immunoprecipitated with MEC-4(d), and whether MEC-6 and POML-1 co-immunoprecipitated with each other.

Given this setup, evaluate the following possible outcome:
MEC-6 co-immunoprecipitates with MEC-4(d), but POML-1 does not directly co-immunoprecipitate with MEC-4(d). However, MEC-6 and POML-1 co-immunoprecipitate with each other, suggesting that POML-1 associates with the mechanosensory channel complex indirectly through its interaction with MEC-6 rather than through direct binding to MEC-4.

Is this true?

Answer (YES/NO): NO